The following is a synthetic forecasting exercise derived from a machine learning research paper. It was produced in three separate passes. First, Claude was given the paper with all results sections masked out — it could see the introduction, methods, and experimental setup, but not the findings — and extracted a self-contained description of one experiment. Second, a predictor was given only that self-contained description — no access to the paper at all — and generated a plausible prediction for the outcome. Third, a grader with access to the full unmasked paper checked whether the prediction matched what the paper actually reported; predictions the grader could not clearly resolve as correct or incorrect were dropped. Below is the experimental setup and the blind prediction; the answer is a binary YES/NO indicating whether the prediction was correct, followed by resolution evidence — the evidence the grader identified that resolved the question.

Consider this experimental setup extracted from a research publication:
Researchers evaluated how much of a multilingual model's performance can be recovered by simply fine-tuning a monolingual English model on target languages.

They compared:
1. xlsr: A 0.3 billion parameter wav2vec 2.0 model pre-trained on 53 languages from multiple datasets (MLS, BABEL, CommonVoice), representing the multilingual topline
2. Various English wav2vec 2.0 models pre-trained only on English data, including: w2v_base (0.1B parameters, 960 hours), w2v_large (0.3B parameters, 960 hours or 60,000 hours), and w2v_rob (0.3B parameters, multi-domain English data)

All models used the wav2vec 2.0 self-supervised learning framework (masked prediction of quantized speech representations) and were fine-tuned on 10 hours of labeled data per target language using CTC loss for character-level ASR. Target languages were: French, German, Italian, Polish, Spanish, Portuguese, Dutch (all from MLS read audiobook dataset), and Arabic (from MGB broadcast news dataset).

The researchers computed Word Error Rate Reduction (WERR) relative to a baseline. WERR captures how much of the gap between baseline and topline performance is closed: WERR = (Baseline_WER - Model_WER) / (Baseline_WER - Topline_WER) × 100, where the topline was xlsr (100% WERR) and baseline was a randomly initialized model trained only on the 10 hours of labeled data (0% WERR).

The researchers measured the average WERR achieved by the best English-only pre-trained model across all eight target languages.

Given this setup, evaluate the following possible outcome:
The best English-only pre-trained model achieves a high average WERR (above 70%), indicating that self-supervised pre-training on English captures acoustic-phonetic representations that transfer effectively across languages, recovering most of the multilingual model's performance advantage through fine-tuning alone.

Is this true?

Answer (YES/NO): YES